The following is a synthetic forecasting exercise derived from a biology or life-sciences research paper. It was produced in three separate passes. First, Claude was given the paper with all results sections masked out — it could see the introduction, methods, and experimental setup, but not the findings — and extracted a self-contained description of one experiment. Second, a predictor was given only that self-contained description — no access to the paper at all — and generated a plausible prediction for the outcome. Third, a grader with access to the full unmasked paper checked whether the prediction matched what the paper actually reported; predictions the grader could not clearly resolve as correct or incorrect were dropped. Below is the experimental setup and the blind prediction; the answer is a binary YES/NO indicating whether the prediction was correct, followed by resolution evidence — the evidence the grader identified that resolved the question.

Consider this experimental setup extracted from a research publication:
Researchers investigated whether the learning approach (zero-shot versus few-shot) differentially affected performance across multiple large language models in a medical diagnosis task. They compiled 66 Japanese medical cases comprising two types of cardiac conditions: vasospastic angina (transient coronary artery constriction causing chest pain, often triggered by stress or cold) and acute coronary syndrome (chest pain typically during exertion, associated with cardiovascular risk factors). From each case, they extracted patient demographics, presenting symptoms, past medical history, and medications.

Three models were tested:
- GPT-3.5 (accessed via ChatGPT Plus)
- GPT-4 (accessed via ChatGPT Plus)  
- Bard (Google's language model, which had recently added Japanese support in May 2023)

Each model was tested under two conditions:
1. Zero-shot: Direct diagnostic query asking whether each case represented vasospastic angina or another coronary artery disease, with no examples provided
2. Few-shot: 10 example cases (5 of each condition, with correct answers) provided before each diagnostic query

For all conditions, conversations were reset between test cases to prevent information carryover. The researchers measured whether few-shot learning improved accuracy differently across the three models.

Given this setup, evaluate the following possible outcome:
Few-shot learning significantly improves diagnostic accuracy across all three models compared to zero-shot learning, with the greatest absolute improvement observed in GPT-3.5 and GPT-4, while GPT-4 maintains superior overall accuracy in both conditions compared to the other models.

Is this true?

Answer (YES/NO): NO